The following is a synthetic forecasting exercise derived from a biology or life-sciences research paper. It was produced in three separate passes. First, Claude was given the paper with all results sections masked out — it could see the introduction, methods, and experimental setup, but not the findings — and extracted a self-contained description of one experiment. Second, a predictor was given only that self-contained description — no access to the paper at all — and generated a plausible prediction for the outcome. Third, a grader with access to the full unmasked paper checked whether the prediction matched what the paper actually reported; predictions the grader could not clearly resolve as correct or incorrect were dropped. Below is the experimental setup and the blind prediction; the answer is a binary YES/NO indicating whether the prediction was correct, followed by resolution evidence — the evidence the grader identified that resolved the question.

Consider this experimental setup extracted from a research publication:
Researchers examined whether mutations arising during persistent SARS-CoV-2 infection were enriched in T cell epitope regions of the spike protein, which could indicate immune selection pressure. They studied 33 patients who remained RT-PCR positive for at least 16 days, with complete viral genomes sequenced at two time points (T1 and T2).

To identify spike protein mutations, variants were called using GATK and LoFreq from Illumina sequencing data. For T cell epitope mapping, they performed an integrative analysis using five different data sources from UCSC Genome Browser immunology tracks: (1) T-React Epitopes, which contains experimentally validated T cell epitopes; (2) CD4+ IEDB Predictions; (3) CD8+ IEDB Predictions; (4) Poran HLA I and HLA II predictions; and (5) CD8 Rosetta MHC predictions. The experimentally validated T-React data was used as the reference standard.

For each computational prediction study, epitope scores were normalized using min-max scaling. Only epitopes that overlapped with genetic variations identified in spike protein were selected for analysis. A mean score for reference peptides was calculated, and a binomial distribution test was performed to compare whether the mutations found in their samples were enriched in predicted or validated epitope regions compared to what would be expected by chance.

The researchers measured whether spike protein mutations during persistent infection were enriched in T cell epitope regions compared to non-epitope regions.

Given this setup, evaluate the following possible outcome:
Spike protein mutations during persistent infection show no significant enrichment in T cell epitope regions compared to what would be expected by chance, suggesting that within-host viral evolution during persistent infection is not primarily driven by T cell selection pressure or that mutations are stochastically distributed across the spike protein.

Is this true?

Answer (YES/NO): NO